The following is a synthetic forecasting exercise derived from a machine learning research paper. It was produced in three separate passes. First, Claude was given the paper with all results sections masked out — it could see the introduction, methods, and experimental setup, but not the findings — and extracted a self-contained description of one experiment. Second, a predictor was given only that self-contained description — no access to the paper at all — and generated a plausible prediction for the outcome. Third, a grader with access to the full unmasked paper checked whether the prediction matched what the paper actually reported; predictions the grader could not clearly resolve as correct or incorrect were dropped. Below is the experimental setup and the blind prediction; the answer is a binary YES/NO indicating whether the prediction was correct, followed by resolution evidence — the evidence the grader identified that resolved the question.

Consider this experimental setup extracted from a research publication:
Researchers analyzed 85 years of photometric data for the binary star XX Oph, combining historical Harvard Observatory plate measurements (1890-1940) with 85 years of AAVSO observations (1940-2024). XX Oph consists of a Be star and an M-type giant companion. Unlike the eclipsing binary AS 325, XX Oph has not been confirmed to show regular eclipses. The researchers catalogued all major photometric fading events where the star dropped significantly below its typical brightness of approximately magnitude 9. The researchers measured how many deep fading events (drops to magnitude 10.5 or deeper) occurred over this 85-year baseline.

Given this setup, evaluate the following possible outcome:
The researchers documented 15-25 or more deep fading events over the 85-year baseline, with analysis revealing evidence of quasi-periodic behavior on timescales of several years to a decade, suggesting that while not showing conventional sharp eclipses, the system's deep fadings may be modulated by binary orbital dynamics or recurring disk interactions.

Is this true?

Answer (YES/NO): NO